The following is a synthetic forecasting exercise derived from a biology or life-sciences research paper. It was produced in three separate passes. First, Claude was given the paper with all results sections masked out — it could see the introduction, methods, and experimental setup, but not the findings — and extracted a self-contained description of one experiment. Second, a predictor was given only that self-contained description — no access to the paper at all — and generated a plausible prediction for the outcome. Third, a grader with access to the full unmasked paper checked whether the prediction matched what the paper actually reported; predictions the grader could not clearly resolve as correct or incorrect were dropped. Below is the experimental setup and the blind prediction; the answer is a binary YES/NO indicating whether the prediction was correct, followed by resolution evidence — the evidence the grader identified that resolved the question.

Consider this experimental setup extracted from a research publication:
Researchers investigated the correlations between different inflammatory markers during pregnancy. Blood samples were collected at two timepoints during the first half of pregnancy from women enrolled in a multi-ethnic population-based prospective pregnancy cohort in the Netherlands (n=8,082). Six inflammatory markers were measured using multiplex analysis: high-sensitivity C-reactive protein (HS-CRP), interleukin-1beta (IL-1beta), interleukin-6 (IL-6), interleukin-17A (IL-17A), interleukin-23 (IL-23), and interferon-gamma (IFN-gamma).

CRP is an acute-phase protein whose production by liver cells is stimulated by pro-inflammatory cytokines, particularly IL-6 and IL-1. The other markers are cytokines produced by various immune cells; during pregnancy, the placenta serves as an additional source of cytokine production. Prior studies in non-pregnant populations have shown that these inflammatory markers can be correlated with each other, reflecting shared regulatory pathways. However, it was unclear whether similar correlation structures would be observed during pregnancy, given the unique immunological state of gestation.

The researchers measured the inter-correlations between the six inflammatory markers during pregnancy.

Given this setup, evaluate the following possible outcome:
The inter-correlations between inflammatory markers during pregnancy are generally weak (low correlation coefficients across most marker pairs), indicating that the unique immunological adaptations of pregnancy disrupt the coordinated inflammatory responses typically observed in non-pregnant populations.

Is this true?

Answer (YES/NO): NO